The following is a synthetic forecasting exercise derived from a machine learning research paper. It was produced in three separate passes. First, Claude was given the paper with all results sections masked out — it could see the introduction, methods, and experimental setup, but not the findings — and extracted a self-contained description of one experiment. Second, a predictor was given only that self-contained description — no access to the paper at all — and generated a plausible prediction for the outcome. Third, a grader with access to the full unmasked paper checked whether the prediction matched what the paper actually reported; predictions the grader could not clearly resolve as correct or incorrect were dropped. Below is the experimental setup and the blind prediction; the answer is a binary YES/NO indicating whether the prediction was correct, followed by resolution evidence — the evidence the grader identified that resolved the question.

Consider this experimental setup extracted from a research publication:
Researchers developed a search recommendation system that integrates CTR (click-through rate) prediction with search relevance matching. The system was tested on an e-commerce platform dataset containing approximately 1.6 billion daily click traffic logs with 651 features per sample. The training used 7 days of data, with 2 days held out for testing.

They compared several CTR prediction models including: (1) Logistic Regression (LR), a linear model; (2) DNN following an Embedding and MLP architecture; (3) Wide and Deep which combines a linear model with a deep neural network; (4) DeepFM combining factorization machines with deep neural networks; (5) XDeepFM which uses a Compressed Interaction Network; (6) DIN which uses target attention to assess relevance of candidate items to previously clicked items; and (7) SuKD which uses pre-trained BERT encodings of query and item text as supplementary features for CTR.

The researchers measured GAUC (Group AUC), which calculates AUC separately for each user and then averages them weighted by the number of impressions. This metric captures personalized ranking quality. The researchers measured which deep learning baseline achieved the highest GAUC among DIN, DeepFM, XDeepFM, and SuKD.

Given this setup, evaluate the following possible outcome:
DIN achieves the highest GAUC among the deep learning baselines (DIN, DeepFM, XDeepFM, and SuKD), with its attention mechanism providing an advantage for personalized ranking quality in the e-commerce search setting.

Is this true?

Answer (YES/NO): YES